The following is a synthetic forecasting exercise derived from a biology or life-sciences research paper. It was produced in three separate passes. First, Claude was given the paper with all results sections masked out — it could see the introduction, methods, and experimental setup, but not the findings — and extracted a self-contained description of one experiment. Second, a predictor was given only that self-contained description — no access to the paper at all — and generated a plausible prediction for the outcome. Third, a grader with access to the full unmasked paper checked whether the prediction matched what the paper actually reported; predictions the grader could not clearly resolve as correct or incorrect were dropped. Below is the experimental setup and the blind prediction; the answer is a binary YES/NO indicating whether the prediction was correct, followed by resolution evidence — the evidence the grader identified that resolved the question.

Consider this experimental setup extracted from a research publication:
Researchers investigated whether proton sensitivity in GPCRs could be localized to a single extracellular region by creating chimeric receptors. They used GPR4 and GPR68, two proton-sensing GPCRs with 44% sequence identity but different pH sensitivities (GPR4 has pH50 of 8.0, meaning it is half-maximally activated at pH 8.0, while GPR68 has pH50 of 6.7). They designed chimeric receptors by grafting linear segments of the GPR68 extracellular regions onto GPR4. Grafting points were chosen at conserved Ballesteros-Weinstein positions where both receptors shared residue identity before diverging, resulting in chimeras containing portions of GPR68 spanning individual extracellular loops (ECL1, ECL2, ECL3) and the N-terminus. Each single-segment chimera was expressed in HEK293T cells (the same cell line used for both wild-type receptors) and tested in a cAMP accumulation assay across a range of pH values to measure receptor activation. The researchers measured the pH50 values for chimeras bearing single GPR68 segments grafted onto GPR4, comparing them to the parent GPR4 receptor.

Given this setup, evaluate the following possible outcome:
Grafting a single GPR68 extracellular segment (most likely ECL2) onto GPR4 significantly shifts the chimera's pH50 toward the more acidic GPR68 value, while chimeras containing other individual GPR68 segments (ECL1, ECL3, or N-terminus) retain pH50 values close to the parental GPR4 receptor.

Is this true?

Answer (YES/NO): NO